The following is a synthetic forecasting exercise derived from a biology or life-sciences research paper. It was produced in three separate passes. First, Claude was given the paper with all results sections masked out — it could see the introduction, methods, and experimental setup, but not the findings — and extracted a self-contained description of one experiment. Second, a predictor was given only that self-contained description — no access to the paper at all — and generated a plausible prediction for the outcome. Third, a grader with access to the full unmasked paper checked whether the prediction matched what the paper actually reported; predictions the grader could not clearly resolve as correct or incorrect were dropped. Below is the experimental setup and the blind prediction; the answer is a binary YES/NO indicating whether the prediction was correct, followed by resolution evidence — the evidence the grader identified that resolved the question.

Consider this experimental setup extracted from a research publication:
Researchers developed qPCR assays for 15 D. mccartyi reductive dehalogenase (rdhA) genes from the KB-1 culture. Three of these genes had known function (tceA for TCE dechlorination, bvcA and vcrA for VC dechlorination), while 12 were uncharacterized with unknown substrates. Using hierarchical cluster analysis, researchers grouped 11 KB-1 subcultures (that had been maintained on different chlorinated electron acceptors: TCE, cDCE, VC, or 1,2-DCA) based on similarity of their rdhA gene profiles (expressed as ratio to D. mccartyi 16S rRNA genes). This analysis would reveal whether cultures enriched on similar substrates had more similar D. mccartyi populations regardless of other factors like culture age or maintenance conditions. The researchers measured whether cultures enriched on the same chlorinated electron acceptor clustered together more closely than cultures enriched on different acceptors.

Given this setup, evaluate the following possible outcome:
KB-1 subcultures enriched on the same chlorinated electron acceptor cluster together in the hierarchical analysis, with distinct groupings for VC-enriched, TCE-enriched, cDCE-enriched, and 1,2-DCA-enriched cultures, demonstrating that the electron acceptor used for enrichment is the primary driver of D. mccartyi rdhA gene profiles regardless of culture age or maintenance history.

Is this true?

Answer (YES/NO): YES